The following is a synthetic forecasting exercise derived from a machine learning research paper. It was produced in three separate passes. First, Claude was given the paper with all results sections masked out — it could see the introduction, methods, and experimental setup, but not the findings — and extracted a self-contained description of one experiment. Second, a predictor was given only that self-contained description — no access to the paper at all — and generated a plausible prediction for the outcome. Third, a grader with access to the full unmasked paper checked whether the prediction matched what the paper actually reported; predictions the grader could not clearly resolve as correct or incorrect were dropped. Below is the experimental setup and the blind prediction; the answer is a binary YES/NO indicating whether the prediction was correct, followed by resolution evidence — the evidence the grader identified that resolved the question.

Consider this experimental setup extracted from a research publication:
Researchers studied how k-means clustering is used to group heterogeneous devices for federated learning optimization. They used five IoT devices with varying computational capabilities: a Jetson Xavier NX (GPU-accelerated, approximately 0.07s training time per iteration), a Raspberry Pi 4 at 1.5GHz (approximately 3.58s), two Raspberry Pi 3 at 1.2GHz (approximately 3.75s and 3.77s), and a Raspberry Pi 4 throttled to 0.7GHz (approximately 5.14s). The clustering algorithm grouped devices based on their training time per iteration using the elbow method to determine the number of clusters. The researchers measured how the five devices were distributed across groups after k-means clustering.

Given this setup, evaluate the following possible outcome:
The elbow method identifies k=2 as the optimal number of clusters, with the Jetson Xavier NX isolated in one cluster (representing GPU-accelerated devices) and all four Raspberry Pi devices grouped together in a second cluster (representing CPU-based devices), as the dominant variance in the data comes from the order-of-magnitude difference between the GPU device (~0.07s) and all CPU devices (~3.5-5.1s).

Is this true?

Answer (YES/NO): NO